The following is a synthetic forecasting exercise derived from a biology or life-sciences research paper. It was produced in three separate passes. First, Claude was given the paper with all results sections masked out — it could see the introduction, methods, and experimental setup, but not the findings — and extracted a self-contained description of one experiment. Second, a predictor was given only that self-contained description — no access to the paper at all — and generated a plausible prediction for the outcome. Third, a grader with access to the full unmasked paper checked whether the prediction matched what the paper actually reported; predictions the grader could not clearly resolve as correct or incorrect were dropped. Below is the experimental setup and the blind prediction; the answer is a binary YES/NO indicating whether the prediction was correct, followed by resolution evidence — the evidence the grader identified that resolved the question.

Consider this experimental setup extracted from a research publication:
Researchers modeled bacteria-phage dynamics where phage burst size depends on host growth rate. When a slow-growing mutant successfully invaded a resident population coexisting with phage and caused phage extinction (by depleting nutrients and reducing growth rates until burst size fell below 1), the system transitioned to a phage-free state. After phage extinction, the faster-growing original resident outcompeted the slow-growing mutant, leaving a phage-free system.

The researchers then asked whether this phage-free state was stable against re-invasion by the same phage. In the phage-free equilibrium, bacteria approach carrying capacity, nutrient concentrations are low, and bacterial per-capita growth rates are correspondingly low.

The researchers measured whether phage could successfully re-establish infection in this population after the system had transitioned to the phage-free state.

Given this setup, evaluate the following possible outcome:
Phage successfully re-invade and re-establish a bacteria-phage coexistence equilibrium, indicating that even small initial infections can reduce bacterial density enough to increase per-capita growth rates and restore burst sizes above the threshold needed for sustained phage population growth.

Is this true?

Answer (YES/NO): NO